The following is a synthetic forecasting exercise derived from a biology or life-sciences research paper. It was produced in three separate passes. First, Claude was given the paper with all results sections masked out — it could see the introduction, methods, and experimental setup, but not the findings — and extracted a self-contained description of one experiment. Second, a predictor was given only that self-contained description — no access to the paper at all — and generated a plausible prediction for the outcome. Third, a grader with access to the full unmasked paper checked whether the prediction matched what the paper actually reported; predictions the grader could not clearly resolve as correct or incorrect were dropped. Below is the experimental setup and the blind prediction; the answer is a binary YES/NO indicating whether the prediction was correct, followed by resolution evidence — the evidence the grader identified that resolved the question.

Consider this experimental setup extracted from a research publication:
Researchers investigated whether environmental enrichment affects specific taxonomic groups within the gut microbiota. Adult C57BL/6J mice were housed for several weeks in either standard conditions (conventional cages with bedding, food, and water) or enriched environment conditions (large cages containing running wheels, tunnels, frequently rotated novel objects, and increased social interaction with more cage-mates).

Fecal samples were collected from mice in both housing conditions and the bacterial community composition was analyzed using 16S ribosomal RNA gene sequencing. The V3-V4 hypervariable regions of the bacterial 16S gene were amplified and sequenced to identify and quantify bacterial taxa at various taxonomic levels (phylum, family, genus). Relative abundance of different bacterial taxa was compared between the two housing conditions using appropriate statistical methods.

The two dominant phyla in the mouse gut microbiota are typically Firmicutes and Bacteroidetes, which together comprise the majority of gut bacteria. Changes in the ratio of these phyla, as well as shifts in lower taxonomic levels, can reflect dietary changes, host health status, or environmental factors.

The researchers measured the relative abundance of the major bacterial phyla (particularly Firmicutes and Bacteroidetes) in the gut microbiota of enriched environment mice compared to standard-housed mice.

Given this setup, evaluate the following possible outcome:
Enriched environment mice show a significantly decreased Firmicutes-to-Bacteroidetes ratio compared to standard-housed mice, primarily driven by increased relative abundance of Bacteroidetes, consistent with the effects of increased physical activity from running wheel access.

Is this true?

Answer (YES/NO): NO